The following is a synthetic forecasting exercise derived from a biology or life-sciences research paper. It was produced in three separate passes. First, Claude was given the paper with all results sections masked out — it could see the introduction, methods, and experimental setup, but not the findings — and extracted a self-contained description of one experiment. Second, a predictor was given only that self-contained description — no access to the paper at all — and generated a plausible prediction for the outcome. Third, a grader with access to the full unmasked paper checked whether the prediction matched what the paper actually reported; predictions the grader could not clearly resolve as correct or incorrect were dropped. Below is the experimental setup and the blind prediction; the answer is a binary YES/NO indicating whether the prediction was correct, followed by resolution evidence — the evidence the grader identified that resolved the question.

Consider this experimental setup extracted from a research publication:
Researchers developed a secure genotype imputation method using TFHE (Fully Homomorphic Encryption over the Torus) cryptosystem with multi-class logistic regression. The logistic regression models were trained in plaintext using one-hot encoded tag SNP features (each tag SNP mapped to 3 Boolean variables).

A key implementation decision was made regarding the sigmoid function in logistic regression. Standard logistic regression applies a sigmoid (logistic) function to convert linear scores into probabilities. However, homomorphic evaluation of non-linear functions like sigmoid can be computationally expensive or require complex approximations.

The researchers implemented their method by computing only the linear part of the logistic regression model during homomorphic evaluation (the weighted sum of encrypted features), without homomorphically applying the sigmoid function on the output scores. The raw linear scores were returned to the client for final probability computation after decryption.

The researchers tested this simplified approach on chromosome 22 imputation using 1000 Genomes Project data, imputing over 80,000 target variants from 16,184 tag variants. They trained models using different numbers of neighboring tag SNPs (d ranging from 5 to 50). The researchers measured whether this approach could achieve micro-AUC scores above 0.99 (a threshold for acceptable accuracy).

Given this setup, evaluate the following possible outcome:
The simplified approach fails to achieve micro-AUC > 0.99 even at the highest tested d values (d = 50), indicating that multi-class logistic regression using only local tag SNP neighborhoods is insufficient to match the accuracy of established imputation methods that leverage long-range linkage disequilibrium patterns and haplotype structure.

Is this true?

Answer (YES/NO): NO